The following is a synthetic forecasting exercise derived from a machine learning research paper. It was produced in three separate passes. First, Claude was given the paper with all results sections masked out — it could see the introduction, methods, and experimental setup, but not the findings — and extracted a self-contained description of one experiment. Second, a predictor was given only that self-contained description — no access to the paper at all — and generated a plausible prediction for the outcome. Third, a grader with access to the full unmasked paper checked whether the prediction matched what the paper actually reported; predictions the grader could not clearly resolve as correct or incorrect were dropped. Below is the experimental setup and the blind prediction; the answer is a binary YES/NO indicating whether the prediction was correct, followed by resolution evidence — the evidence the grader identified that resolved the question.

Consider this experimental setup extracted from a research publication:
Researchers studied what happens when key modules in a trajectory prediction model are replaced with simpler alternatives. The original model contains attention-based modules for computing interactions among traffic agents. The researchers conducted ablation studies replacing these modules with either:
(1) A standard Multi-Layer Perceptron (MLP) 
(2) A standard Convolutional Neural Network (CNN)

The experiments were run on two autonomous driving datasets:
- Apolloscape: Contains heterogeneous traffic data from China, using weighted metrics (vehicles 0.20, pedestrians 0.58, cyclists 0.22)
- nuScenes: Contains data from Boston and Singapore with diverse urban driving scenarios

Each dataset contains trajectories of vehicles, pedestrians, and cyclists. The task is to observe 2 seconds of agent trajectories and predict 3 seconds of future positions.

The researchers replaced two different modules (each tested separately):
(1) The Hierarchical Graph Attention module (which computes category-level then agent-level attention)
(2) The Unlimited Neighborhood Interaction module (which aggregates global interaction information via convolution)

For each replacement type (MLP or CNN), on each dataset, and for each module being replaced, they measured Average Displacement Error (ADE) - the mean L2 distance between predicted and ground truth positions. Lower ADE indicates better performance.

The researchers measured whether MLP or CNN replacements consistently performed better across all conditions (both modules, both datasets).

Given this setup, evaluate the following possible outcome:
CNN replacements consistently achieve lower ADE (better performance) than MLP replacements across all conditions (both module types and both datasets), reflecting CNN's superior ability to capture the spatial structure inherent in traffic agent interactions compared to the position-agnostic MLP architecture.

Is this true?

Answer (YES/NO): NO